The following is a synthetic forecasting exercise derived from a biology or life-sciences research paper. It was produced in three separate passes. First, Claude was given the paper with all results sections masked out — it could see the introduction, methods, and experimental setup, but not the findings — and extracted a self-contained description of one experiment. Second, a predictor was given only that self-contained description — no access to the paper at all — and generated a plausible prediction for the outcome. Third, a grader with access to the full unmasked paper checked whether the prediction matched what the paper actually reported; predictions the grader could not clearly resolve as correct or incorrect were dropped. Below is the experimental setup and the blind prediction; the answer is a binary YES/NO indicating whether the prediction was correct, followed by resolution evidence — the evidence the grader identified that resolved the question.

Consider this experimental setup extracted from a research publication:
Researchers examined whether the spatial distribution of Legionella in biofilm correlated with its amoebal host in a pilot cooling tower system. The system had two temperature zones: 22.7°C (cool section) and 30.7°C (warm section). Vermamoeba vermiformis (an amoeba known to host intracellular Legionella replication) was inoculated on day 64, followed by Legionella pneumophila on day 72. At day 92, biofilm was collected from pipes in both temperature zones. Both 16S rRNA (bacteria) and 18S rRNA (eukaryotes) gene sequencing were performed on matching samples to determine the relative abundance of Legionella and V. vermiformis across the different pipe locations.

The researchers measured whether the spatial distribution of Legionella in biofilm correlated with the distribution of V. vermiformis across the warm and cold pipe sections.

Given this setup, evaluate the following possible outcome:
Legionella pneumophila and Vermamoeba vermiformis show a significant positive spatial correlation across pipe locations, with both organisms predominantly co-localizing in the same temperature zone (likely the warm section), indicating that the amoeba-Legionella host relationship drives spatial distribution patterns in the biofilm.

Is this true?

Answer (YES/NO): NO